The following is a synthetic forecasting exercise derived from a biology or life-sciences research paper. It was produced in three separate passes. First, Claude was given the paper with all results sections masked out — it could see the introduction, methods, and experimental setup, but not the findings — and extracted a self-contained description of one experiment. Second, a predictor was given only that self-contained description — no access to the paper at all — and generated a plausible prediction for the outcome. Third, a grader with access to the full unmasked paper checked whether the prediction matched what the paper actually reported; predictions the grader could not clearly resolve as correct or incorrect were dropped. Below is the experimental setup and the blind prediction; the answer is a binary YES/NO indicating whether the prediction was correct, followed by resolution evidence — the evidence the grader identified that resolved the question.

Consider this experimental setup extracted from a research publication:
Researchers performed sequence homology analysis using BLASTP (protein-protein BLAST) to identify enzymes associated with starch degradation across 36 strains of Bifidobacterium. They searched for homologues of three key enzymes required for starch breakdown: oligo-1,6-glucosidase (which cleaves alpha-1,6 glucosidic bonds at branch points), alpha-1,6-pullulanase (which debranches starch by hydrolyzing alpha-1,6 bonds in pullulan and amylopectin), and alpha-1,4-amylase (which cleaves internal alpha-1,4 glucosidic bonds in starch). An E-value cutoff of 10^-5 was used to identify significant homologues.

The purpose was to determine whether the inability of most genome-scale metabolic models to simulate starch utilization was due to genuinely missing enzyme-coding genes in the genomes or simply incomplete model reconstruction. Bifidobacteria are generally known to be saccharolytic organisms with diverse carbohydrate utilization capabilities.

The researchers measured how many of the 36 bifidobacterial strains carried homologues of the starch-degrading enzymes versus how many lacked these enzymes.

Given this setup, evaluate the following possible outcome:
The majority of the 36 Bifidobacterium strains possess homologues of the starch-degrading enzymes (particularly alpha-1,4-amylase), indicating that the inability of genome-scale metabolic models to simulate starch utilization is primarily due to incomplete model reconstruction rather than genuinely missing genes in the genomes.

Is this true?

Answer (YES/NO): YES